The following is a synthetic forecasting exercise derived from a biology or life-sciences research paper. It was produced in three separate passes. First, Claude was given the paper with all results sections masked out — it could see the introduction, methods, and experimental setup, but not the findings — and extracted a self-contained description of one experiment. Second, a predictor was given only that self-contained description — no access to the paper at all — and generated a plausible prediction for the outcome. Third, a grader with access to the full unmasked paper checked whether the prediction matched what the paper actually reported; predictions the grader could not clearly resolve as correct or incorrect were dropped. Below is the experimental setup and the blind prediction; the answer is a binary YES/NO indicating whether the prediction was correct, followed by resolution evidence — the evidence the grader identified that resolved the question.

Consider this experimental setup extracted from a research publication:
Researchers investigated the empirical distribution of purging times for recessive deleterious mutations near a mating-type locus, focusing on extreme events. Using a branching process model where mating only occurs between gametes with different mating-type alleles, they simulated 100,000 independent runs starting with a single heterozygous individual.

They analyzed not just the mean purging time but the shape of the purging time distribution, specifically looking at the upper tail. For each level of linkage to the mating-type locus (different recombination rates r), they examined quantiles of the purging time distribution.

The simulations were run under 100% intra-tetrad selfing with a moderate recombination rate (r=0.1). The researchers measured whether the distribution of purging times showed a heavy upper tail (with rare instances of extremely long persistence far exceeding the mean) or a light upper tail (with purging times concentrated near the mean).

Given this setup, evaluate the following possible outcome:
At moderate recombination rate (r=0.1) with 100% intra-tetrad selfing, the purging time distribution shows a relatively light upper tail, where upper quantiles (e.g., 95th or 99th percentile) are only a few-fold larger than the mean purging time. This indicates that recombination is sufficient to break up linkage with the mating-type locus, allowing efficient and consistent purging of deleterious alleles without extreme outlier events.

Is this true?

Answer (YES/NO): NO